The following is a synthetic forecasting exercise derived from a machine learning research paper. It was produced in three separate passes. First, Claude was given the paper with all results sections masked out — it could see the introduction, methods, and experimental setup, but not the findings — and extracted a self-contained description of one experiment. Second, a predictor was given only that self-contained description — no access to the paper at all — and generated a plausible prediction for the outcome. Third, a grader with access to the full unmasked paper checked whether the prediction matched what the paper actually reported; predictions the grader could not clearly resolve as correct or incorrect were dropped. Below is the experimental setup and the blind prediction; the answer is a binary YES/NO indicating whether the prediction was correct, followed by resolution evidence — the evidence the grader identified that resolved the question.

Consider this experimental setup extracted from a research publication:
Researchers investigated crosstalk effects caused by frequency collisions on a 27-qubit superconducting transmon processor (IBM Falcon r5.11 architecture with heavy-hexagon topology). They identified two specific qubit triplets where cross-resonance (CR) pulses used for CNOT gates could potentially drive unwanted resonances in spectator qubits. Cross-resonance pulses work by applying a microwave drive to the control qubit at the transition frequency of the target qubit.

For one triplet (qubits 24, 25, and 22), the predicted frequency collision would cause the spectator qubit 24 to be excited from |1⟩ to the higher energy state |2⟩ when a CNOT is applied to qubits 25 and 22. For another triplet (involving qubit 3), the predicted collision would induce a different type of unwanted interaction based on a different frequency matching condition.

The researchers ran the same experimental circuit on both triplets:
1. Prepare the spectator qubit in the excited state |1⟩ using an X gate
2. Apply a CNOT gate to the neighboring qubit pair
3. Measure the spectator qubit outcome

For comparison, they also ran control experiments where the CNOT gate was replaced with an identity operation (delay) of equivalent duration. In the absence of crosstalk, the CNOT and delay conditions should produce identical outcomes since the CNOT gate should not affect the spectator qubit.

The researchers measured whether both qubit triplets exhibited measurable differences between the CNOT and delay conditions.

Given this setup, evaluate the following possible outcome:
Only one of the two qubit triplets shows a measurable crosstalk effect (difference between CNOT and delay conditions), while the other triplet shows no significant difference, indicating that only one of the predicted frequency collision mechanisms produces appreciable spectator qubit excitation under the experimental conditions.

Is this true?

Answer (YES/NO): NO